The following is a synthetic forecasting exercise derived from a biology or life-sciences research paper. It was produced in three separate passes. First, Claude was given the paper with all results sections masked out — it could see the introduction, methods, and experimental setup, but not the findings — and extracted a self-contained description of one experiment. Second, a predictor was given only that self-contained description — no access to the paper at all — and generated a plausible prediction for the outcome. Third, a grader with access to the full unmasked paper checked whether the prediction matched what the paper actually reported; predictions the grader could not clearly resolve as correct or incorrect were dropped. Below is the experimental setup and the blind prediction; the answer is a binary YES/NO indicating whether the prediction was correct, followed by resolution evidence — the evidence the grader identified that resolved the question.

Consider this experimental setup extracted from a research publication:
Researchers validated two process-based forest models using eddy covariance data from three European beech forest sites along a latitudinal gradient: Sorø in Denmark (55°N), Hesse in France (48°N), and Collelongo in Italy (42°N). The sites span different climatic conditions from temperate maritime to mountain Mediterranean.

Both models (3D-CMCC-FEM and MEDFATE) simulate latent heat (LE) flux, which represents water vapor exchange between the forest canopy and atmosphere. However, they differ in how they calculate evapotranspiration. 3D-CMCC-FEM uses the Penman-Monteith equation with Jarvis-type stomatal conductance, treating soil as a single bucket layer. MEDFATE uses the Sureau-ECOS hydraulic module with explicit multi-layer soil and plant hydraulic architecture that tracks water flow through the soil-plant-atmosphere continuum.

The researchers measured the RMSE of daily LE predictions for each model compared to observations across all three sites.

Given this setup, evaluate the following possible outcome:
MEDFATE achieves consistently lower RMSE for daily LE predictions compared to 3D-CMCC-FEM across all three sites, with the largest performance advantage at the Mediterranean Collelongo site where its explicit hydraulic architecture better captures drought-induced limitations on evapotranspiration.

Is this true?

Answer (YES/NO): NO